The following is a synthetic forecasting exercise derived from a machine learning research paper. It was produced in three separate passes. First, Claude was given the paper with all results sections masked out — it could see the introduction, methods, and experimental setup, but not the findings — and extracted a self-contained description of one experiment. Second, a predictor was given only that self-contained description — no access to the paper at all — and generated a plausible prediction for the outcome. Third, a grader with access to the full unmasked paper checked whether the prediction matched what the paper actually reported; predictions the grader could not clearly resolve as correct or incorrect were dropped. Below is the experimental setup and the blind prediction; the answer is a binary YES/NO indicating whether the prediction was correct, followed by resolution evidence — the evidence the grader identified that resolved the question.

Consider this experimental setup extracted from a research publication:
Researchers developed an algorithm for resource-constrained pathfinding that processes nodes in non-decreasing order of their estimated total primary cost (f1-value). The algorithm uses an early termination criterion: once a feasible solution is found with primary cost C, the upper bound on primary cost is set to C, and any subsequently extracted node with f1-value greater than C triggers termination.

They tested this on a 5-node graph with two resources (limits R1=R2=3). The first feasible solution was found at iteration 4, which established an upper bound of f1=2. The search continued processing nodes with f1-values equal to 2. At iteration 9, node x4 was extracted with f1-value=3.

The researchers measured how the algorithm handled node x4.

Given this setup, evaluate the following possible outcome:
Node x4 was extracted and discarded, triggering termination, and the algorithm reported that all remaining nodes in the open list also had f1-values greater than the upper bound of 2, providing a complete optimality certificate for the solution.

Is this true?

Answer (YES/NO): NO